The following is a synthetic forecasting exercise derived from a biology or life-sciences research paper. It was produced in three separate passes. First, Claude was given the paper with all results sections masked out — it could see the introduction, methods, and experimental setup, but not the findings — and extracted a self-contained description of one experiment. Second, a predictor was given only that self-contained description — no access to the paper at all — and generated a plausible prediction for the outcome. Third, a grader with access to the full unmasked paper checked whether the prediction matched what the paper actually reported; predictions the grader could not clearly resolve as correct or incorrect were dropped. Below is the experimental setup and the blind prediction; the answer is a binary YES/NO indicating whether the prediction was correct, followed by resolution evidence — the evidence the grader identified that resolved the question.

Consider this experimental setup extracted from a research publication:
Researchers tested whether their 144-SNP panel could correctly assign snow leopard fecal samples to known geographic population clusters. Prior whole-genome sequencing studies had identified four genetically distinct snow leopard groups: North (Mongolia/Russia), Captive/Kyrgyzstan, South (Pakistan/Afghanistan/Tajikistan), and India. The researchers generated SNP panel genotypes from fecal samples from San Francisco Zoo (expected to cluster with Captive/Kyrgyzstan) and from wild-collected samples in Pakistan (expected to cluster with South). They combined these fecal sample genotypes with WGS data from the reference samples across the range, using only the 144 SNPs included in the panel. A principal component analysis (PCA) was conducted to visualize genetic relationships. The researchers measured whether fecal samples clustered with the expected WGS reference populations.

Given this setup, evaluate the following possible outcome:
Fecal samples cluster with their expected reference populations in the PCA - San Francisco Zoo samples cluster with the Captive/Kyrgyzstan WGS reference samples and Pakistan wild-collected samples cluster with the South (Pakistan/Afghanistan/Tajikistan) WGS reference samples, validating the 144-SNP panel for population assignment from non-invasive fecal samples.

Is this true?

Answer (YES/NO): YES